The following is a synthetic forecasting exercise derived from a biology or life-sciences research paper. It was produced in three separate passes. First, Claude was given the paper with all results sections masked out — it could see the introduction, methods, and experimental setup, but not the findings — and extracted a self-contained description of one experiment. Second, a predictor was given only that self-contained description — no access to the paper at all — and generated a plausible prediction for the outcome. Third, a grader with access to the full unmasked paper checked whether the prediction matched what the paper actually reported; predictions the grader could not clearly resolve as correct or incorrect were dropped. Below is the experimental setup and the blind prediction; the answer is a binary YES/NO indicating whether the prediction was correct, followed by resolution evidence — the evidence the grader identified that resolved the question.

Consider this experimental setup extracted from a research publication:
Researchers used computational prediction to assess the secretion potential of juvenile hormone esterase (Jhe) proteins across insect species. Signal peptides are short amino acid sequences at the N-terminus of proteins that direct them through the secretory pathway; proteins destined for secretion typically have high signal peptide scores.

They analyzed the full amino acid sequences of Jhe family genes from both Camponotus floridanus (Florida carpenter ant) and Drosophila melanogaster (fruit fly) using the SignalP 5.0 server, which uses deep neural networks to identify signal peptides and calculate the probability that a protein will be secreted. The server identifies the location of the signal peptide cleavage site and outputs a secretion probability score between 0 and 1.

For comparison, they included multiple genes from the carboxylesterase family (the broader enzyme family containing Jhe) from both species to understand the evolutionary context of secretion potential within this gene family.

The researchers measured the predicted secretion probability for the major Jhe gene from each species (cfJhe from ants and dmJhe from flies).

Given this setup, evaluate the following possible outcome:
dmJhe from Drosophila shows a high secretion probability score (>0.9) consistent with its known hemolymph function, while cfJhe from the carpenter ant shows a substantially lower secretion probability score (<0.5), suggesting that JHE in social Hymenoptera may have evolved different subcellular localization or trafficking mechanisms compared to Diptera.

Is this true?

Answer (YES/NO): YES